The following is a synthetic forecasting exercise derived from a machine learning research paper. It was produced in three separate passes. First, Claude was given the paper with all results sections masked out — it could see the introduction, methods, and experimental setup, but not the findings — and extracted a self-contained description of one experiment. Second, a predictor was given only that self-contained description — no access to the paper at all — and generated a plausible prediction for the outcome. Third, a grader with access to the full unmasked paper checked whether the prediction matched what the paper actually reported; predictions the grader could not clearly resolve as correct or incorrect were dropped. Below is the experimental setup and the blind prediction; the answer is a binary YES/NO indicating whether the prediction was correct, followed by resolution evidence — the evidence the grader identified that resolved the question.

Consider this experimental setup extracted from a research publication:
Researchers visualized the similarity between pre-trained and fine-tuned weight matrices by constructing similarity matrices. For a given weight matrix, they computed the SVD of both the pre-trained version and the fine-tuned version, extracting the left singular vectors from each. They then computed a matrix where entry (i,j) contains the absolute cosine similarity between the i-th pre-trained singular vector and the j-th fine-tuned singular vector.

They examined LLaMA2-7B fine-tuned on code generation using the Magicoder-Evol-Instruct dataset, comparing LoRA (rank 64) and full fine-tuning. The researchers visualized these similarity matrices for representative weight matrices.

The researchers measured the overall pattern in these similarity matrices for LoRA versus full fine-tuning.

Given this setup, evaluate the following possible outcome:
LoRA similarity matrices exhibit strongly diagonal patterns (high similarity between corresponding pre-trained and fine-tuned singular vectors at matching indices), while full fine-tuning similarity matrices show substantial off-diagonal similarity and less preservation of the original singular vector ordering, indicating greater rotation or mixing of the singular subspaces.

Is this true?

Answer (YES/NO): NO